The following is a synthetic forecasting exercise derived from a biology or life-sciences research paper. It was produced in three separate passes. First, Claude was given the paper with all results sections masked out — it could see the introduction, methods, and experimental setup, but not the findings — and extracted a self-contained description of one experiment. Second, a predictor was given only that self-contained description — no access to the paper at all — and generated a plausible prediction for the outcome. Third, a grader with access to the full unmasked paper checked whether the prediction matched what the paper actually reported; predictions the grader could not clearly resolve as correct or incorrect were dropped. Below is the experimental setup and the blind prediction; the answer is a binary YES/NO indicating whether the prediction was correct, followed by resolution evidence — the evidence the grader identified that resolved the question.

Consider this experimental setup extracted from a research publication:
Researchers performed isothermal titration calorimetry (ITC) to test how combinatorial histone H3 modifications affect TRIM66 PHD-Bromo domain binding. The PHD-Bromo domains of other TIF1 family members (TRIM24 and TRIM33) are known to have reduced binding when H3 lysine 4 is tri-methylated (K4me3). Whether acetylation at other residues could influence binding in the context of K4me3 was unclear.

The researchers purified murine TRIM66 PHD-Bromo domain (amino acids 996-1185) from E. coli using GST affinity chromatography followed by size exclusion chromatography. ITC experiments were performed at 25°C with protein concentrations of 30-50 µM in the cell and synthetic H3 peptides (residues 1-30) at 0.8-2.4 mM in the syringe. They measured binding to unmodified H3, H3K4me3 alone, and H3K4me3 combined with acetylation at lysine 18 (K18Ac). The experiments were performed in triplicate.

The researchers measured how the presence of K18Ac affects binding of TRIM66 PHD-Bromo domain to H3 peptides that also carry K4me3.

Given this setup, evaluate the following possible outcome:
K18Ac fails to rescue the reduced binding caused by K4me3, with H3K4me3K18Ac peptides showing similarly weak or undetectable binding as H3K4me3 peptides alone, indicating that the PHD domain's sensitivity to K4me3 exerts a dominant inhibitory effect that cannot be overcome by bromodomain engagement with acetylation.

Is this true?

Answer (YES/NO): NO